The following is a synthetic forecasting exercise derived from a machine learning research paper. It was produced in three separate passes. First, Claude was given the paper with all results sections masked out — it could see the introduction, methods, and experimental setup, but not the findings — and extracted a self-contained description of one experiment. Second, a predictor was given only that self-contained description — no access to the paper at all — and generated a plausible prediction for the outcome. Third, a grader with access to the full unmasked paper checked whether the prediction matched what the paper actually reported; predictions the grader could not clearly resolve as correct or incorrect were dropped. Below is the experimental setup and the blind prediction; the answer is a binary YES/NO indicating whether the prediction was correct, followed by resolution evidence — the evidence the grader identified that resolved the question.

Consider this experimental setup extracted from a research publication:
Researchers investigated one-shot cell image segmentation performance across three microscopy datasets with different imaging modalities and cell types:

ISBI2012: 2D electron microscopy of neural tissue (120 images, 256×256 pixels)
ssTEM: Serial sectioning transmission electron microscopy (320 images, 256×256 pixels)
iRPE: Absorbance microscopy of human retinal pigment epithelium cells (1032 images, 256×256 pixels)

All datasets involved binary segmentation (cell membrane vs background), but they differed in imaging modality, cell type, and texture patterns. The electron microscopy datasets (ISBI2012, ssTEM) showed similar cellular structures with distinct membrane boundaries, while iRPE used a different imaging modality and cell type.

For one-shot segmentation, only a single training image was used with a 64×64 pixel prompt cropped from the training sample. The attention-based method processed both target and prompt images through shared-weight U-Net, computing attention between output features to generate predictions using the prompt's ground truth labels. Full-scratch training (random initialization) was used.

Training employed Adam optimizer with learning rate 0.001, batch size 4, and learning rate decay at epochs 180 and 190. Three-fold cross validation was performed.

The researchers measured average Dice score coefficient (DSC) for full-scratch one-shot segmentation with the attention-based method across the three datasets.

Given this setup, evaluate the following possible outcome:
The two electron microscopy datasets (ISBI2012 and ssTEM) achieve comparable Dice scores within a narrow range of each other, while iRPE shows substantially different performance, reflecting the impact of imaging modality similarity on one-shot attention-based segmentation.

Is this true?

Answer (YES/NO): YES